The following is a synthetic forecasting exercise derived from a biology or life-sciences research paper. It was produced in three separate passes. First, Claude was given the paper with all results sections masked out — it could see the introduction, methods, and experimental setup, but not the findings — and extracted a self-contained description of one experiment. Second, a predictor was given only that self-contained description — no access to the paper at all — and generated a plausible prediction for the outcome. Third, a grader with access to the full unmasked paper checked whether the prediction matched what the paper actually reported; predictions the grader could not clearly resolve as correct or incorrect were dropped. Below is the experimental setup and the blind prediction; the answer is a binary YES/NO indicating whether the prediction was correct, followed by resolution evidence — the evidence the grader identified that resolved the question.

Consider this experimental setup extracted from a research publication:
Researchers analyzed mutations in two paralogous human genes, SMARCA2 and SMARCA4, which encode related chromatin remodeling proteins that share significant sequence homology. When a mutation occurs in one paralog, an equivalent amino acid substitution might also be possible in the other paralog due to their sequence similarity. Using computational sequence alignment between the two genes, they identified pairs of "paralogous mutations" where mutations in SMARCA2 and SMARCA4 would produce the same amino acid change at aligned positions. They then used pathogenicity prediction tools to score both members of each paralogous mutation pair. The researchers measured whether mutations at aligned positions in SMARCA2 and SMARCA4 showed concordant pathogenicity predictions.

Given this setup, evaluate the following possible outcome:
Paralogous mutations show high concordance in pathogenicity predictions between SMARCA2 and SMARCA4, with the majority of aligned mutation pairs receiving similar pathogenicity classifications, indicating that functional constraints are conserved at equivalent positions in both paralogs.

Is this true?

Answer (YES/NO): YES